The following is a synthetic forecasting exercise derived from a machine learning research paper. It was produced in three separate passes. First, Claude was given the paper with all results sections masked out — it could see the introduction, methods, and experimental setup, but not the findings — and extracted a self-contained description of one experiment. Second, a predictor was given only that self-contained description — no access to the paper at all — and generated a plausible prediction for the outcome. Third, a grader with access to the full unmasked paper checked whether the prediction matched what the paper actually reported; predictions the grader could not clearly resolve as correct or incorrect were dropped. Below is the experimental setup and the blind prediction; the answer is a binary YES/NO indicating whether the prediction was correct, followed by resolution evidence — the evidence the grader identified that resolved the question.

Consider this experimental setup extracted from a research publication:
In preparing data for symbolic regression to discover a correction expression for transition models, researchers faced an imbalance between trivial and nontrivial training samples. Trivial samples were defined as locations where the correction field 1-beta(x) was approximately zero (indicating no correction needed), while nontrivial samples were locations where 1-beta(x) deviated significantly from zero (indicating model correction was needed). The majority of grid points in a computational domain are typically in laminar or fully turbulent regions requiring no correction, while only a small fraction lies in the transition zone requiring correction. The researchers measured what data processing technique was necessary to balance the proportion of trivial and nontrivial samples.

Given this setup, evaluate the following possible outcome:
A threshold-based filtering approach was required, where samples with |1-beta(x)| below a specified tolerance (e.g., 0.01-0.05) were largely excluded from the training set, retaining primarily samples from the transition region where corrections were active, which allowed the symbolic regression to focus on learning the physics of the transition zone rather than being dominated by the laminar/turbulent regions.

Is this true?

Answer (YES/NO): NO